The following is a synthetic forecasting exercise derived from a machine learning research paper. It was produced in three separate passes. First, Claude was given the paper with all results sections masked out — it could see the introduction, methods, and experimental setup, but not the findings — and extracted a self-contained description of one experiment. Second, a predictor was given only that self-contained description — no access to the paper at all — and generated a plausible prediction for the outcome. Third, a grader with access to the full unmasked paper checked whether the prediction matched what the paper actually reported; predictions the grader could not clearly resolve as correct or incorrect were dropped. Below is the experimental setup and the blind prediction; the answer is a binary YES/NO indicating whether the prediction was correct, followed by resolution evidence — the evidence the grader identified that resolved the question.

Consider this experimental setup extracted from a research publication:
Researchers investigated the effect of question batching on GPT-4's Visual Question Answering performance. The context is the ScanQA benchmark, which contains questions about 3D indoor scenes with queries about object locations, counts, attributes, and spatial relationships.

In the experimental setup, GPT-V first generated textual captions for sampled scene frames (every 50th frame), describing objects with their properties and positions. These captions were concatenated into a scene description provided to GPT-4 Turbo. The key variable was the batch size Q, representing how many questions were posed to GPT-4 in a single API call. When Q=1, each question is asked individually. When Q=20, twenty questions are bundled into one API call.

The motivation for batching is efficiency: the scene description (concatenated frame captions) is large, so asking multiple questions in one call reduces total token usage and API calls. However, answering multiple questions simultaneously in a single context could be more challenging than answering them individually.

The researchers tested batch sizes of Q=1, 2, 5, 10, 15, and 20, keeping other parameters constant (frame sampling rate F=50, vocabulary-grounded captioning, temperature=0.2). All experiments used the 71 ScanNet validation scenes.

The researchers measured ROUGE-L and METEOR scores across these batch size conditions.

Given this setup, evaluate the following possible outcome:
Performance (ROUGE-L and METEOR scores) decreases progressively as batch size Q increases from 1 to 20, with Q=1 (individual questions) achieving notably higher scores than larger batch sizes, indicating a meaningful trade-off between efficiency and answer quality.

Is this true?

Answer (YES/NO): NO